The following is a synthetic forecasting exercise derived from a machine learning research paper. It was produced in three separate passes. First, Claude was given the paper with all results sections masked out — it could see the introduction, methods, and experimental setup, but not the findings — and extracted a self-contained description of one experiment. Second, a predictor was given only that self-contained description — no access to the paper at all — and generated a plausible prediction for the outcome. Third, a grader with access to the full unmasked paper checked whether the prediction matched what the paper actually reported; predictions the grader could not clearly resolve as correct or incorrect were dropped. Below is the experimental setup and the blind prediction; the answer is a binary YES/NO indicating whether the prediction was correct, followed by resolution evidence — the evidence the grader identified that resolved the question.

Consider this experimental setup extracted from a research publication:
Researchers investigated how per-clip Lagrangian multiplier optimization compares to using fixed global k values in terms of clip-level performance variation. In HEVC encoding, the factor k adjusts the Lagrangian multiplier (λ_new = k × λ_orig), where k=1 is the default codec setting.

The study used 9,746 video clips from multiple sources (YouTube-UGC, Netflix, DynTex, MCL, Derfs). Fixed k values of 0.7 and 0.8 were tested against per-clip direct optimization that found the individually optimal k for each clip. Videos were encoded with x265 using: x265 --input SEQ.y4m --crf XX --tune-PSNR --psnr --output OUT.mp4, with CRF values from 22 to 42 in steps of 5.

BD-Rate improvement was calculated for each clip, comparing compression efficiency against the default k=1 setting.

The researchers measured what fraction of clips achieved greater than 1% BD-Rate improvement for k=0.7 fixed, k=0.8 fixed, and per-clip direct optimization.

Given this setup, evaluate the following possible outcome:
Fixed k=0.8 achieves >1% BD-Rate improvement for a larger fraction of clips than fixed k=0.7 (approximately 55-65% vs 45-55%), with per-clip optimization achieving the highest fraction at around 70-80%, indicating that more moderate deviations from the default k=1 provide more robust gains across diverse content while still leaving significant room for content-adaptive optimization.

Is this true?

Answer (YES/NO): NO